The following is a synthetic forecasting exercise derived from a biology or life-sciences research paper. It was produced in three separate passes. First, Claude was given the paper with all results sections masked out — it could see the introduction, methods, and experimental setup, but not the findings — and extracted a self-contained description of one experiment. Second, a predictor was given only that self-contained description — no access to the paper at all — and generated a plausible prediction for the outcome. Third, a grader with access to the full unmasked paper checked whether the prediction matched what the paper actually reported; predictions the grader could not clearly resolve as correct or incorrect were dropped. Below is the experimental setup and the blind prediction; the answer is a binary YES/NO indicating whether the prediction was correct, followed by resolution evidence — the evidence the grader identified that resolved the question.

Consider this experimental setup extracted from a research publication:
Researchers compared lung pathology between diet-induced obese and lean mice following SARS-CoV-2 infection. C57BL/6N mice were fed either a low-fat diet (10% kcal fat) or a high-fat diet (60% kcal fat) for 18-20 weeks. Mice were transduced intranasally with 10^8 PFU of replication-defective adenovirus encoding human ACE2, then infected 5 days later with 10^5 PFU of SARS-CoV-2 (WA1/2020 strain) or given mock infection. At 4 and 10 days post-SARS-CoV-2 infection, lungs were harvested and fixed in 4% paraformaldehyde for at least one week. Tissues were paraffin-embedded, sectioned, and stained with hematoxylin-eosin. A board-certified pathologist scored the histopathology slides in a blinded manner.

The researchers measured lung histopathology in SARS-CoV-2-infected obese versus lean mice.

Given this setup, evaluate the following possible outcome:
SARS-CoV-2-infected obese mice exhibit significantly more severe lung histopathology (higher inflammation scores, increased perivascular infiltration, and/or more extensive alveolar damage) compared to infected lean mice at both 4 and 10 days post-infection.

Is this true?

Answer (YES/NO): NO